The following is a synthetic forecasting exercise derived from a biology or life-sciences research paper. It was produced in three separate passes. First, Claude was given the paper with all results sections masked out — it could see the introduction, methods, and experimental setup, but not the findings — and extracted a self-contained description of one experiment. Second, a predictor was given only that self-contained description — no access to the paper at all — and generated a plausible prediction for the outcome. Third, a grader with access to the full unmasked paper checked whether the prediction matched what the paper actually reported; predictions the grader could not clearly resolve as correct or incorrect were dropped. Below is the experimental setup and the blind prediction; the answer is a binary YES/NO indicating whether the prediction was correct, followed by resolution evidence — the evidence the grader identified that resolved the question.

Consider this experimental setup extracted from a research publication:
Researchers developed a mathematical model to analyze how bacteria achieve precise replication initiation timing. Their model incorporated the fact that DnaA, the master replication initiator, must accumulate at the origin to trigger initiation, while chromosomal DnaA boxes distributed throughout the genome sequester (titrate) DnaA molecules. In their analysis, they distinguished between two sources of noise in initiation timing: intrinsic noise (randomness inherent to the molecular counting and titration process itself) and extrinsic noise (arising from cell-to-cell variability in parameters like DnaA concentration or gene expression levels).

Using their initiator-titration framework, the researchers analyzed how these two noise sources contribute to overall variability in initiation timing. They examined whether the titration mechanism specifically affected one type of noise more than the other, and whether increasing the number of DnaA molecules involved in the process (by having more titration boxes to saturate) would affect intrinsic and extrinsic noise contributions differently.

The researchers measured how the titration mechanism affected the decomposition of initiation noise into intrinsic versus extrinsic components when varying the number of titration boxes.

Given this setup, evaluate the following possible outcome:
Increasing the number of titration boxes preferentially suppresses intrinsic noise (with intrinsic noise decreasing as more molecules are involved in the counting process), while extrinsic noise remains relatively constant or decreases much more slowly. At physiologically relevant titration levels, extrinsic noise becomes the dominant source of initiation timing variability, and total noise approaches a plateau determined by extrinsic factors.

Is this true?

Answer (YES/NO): YES